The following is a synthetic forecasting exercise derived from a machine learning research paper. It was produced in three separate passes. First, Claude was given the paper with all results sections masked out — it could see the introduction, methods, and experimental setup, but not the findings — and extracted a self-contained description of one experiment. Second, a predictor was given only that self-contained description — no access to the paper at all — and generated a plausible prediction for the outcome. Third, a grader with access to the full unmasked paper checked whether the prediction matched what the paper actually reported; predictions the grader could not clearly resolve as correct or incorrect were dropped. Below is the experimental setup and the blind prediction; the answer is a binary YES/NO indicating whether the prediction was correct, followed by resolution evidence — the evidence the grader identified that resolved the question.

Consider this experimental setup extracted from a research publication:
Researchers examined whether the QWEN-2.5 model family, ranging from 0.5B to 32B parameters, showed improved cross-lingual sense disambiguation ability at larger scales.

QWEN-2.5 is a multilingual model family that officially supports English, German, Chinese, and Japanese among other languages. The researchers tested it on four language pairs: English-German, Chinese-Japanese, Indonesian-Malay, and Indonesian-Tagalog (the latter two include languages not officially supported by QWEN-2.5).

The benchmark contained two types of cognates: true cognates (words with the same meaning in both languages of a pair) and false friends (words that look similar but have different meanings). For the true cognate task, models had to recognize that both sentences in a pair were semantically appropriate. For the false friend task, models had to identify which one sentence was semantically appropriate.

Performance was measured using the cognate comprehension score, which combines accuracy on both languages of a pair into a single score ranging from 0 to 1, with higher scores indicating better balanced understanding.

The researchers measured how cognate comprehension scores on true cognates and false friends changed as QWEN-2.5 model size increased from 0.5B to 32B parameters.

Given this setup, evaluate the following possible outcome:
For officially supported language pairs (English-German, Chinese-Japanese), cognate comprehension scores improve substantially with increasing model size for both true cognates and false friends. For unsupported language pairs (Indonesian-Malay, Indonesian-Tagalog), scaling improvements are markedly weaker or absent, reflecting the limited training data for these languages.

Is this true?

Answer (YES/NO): NO